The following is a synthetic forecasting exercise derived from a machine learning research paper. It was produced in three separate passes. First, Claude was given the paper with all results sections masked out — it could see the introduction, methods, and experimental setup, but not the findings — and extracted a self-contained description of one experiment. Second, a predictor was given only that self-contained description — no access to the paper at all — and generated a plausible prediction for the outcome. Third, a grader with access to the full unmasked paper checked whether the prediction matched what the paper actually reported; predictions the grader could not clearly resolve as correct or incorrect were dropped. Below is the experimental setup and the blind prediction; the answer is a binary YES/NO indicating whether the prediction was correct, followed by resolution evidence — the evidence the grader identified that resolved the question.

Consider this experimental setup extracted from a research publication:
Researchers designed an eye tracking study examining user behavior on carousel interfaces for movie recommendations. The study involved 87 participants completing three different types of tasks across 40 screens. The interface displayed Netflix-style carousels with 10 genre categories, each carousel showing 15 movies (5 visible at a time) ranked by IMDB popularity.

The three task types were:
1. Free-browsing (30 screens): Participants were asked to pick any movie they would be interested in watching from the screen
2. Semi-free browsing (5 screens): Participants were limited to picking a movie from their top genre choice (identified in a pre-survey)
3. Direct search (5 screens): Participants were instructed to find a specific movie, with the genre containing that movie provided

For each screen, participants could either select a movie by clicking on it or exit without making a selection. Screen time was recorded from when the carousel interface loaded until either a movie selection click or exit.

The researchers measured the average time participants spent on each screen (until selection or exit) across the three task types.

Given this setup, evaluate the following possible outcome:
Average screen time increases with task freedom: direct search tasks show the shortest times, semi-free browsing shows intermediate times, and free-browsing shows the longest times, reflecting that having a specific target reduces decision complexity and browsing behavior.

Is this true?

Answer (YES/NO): YES